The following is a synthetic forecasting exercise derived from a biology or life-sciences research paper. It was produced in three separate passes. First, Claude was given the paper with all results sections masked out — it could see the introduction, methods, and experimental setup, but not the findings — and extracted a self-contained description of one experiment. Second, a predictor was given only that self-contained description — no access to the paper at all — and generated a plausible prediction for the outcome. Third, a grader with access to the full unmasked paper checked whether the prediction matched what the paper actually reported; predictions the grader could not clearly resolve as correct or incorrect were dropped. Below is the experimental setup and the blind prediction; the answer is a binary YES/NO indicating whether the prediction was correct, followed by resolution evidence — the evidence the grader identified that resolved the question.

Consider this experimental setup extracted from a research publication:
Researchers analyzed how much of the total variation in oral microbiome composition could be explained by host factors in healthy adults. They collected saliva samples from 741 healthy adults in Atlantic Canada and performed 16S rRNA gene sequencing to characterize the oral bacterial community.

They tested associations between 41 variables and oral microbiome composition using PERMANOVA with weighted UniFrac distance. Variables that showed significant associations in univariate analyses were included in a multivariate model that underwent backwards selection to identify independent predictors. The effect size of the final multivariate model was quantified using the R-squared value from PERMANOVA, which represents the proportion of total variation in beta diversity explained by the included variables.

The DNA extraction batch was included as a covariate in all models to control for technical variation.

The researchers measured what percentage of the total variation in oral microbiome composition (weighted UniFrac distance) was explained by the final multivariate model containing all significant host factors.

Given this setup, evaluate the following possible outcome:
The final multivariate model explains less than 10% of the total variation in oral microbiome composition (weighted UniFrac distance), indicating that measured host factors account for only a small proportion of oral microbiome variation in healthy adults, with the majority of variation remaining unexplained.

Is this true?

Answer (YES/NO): YES